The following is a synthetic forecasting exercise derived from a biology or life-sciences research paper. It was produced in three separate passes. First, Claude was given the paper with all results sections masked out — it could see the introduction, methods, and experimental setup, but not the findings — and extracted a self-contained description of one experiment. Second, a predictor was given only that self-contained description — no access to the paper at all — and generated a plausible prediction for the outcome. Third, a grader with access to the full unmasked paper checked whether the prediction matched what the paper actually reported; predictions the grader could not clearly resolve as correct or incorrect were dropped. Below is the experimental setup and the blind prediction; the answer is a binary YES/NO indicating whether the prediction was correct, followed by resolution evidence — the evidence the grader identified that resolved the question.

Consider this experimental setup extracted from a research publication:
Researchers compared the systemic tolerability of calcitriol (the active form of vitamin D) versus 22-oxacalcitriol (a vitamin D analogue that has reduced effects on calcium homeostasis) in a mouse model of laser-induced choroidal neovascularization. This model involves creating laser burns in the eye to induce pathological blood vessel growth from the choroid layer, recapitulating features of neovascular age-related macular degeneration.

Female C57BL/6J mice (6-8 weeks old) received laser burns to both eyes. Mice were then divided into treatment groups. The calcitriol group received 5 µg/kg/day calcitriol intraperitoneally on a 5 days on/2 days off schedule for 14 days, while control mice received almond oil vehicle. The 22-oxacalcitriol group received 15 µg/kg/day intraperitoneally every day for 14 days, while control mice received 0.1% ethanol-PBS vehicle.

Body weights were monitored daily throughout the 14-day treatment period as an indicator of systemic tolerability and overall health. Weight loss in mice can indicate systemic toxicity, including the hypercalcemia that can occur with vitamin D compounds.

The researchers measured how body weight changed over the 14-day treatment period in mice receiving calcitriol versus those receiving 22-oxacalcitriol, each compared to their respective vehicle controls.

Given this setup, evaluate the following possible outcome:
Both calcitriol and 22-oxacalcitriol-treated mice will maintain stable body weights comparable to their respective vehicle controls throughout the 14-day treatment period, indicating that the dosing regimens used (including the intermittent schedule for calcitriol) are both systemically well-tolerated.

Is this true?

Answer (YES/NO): NO